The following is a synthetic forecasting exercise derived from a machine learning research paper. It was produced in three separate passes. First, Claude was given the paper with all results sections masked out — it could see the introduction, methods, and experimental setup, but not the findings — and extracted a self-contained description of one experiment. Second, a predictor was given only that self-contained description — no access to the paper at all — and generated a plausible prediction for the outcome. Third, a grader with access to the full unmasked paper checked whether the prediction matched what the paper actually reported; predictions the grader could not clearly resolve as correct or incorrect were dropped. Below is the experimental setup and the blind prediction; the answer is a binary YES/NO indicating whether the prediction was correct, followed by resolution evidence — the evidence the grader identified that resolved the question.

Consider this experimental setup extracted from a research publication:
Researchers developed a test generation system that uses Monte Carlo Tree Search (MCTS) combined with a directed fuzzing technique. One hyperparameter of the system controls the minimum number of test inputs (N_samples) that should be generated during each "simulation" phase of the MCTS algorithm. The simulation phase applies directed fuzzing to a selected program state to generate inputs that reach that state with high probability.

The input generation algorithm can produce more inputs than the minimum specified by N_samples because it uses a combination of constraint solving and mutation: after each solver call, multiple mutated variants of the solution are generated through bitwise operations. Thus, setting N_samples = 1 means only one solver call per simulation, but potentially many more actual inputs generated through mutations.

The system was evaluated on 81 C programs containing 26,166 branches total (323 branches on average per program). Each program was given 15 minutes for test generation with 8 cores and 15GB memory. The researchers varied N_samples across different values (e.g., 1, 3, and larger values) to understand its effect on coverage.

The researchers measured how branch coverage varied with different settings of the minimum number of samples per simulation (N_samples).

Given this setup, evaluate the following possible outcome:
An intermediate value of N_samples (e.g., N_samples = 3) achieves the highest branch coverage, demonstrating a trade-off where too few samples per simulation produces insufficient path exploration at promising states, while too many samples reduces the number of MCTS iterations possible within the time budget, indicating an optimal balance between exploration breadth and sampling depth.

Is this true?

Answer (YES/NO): NO